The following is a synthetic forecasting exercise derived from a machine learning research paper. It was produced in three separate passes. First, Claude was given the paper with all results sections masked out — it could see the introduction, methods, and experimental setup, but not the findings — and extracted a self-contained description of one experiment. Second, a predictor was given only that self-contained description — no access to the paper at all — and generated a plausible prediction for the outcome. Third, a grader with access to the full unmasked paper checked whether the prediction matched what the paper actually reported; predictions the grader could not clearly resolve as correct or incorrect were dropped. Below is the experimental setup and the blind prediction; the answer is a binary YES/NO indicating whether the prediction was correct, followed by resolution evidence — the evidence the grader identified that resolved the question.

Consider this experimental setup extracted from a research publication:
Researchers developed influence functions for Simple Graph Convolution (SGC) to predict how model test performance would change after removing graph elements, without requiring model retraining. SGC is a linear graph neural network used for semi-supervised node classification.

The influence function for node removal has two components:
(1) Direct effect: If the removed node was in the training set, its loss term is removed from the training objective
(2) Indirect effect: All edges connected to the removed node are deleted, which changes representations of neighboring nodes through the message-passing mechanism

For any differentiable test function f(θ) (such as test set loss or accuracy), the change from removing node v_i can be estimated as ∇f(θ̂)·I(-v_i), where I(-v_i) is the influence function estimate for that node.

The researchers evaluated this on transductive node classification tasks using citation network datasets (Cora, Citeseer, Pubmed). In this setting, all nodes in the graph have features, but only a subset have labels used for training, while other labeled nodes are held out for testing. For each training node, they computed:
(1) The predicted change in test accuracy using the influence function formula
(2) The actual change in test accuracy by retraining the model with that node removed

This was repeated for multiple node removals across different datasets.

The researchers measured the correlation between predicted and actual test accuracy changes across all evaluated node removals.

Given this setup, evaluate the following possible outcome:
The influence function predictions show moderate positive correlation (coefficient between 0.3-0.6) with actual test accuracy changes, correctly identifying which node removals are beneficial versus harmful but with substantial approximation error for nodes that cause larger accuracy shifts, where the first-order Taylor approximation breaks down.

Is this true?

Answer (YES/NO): NO